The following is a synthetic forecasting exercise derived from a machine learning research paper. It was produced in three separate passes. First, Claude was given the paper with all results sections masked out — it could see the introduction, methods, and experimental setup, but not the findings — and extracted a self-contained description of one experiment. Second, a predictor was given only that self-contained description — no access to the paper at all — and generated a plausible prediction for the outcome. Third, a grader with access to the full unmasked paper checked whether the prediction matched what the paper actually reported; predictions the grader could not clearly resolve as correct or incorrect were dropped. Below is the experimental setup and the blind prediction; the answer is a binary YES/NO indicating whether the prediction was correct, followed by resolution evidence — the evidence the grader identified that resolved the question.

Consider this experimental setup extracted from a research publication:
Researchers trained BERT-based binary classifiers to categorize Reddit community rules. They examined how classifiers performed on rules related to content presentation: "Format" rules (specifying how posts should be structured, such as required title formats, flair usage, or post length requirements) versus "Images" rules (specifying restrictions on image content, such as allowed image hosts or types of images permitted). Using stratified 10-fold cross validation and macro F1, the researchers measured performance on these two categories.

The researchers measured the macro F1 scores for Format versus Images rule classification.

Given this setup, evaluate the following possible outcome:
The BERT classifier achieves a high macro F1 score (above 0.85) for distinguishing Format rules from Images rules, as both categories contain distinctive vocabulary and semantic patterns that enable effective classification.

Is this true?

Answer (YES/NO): NO